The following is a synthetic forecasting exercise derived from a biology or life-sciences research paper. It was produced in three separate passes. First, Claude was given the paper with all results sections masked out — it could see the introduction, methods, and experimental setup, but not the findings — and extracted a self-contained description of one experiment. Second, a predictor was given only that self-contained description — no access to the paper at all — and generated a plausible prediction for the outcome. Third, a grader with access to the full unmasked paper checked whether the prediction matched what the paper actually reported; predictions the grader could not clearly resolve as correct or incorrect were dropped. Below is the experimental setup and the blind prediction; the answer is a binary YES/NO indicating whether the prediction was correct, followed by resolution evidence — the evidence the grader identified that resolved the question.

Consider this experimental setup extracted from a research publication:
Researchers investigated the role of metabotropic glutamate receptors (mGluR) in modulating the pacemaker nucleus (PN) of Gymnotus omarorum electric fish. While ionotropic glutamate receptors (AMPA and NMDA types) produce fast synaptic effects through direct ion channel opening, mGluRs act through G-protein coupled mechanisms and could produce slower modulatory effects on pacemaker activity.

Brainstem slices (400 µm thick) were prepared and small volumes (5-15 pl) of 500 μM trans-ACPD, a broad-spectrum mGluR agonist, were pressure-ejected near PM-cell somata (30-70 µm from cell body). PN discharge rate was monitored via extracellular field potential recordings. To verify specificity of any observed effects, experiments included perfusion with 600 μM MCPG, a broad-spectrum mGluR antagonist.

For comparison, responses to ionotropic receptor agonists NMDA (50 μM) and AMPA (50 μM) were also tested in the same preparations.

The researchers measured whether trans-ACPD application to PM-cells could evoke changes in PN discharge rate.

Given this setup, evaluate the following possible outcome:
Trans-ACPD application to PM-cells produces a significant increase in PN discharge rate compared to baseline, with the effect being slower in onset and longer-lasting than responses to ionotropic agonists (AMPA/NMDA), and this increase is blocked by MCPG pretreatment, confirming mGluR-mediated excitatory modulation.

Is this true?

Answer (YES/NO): NO